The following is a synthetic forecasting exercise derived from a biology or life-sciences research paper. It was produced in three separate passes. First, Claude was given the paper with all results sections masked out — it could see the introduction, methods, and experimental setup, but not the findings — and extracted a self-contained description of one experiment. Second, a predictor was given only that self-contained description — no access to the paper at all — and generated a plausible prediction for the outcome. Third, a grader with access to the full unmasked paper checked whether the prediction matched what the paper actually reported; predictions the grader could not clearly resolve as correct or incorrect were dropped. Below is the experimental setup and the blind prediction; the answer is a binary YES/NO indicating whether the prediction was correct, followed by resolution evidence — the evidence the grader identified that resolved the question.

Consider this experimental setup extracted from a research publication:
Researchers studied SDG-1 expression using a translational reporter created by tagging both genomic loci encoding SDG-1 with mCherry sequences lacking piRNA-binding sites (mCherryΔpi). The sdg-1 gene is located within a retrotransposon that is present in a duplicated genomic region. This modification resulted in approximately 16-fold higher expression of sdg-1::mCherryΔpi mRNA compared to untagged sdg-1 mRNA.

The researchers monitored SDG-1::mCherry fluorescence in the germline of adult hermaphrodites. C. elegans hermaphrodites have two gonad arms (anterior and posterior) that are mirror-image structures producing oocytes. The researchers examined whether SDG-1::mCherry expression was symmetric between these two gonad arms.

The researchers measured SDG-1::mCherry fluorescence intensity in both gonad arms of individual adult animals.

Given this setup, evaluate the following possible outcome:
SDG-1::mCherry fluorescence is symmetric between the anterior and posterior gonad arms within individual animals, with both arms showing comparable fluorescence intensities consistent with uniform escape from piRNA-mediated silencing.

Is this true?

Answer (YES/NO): NO